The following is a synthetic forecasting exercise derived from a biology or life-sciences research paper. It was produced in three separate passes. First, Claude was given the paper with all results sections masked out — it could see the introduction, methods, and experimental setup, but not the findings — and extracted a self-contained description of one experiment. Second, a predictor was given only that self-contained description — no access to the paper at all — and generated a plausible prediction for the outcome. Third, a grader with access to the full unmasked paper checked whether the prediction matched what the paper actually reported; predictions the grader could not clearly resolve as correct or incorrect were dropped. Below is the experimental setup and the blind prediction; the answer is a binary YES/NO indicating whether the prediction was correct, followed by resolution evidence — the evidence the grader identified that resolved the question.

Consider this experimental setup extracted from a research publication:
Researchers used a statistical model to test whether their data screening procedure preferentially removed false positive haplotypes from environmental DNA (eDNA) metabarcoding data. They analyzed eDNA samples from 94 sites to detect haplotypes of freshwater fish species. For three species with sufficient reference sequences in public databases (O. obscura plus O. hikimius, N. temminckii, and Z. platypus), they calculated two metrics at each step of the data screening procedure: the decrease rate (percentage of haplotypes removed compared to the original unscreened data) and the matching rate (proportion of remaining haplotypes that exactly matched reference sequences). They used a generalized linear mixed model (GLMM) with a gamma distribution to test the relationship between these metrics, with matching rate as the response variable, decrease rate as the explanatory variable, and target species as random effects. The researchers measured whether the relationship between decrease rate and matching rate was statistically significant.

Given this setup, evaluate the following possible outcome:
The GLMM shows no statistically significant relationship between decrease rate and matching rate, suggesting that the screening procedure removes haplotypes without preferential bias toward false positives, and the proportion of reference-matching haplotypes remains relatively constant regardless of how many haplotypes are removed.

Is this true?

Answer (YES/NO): NO